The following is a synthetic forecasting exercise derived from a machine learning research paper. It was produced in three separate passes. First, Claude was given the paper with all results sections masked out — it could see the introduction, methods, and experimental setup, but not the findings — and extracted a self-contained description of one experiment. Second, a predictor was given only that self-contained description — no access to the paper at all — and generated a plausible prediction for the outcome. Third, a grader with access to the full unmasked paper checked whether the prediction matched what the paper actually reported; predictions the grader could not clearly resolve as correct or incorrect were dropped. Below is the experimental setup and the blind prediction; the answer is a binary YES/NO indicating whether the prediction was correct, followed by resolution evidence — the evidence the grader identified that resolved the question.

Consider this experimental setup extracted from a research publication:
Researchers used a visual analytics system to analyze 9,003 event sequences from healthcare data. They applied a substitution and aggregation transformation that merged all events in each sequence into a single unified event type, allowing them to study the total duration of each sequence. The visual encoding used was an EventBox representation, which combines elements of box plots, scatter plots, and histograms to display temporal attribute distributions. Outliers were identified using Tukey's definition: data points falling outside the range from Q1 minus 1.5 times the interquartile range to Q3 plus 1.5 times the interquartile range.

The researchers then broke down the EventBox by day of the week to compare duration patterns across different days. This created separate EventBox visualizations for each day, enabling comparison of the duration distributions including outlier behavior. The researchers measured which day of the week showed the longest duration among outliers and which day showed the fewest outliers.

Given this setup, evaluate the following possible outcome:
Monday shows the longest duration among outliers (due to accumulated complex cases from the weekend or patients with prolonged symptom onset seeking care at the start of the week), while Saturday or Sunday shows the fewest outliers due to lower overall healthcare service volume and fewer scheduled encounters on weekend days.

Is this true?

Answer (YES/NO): YES